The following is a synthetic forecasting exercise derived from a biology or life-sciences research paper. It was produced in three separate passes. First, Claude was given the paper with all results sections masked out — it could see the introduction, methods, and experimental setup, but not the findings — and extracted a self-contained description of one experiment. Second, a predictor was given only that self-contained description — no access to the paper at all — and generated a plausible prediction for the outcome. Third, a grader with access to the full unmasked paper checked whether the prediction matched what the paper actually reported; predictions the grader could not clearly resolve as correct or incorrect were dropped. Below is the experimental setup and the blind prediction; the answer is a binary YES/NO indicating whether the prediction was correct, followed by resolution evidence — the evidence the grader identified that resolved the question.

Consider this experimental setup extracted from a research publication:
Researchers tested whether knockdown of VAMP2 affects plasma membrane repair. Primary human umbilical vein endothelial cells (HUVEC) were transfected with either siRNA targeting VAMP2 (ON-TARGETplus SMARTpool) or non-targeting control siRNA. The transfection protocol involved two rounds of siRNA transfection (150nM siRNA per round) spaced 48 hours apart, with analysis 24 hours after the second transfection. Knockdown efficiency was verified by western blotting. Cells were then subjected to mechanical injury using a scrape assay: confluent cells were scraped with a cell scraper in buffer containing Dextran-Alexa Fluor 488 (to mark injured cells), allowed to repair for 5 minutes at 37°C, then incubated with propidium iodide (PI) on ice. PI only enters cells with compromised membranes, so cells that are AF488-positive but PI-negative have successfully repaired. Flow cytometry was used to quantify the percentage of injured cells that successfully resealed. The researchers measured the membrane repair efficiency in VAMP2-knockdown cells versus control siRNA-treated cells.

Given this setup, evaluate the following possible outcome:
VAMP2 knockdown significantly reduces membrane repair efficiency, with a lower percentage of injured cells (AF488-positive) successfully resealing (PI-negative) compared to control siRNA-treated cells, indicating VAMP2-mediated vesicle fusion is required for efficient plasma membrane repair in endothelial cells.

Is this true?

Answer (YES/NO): YES